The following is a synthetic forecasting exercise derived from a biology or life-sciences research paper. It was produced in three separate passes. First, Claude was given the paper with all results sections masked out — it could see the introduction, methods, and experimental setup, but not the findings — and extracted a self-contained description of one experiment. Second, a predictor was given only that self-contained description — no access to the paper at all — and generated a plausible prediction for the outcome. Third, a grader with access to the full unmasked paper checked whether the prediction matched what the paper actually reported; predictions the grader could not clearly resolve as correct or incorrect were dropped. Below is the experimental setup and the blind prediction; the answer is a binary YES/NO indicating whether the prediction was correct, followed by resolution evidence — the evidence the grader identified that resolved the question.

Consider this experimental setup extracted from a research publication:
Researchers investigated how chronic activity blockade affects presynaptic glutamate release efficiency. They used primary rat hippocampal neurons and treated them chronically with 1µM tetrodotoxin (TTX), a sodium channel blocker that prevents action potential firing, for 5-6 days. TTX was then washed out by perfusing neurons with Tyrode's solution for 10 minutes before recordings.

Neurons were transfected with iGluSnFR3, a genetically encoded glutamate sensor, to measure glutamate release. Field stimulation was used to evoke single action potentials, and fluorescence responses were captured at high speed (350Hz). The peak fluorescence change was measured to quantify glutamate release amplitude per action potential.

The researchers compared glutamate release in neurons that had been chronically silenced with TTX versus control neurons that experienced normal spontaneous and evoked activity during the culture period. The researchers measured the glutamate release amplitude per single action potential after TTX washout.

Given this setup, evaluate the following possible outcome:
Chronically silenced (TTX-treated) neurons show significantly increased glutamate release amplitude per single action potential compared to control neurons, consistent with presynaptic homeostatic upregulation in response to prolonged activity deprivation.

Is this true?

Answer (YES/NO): YES